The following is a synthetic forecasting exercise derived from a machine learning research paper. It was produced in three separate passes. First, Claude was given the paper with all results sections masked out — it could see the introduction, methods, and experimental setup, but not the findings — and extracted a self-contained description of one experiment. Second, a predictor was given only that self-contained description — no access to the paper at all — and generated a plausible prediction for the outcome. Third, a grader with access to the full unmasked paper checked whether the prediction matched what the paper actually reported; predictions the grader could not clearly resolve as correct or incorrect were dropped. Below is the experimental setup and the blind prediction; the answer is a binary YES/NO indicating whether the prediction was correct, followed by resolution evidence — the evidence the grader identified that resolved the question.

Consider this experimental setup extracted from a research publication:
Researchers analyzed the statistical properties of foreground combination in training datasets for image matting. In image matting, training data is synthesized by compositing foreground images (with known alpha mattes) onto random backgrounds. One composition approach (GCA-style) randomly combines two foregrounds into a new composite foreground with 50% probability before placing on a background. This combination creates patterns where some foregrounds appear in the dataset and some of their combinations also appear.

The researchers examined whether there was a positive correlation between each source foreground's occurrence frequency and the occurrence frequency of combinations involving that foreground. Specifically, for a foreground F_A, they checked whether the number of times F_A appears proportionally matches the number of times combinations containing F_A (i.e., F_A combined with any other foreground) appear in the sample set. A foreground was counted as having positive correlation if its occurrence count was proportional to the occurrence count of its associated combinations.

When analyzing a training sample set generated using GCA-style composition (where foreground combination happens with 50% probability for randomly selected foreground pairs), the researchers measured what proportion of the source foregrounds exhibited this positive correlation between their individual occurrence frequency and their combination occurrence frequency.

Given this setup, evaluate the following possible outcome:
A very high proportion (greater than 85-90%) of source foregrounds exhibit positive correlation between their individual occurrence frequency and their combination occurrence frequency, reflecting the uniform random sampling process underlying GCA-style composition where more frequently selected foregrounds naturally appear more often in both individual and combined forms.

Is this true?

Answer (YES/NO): NO